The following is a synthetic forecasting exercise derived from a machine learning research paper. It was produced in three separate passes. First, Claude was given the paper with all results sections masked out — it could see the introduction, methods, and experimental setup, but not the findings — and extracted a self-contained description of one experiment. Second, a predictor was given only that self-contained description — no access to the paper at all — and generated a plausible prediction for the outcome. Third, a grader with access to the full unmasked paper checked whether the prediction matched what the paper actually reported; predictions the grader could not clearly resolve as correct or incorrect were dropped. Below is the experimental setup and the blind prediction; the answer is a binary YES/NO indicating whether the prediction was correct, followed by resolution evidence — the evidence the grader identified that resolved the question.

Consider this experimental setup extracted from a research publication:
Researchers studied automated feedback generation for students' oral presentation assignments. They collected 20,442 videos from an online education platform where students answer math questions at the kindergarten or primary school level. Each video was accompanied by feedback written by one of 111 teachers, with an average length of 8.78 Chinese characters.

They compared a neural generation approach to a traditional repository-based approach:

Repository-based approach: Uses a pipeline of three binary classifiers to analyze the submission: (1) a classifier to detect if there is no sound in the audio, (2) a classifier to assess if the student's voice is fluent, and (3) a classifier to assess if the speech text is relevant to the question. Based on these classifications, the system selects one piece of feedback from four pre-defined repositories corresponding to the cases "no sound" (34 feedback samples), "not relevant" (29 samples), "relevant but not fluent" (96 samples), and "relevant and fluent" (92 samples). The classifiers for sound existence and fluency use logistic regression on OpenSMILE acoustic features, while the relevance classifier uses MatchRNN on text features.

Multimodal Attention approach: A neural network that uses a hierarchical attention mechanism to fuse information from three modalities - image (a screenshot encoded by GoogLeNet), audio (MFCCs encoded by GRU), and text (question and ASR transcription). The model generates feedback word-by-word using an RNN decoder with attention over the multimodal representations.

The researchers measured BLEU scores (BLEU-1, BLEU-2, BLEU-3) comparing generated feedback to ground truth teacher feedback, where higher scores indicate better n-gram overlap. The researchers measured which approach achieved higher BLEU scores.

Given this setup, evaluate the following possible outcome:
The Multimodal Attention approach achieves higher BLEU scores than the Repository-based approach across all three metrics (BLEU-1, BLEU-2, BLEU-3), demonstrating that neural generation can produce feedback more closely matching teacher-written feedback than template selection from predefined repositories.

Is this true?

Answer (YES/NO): YES